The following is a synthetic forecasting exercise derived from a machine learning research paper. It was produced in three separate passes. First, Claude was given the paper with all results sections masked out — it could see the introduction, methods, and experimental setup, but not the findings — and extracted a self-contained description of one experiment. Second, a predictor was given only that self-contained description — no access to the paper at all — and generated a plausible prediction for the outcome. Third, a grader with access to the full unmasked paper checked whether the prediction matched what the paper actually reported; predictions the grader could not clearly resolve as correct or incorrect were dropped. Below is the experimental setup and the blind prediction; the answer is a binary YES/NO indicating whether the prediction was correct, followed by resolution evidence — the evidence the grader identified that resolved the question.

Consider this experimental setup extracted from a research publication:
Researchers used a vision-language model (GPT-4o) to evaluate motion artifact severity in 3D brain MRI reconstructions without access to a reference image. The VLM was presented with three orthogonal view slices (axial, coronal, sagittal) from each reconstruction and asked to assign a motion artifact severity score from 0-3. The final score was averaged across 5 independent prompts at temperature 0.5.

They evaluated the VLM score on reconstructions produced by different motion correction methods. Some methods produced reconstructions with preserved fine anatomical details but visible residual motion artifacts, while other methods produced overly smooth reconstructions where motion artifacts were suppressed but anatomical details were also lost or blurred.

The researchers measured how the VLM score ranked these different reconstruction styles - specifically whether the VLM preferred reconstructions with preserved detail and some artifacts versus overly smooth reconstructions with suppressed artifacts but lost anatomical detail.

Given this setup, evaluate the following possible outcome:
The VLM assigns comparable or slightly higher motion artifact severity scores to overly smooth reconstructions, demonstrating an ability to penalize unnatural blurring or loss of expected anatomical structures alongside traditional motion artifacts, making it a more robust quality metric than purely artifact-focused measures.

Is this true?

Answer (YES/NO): NO